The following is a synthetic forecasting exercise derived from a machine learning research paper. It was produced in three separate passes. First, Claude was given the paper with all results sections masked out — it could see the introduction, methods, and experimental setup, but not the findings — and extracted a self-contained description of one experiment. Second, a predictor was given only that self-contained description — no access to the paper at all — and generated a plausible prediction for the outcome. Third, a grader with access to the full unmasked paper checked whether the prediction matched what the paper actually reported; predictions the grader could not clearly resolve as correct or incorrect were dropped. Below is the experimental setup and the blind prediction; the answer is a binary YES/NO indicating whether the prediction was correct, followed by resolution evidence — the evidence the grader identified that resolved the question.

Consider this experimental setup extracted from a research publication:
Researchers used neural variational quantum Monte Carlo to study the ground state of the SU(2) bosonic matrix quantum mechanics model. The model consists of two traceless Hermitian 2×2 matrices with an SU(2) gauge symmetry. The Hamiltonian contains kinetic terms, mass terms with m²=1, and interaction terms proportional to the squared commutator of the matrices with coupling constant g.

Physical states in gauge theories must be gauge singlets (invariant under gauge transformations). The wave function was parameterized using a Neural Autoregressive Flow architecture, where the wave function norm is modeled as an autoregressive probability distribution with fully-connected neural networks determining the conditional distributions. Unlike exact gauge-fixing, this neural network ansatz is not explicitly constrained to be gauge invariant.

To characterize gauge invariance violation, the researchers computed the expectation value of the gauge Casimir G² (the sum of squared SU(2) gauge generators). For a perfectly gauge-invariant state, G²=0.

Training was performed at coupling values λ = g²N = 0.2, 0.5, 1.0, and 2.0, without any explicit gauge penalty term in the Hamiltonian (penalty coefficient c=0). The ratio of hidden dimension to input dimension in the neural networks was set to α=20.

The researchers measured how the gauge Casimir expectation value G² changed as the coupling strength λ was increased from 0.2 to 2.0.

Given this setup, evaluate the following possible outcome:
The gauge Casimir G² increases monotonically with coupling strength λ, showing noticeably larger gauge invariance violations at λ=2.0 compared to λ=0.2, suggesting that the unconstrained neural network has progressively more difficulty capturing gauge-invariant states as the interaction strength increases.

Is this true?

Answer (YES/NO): YES